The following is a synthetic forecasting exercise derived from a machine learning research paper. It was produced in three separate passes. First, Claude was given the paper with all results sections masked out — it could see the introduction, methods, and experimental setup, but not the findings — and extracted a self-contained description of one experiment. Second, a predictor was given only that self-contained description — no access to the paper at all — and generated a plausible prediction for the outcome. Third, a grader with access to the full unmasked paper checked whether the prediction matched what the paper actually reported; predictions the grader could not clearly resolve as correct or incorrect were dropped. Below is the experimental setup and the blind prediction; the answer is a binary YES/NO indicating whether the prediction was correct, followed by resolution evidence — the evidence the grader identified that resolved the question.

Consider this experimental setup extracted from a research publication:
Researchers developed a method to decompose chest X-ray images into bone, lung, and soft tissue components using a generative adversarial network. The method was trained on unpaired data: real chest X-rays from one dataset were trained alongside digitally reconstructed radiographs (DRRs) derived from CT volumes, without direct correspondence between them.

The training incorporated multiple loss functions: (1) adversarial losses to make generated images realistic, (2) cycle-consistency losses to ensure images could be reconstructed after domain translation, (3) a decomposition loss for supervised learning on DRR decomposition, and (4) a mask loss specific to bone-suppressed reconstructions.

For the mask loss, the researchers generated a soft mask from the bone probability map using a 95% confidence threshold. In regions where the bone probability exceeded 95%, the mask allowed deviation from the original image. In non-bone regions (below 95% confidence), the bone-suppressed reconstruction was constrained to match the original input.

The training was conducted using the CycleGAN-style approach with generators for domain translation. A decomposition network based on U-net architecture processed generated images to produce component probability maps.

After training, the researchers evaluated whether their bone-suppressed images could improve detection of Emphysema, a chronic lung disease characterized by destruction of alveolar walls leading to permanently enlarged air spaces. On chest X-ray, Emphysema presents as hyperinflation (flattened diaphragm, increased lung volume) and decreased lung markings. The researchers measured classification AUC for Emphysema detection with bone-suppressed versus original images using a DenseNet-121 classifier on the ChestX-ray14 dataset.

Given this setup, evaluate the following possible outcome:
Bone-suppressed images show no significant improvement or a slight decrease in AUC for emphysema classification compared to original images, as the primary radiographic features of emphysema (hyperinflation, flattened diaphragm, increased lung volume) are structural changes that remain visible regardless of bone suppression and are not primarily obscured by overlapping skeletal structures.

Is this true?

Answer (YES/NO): YES